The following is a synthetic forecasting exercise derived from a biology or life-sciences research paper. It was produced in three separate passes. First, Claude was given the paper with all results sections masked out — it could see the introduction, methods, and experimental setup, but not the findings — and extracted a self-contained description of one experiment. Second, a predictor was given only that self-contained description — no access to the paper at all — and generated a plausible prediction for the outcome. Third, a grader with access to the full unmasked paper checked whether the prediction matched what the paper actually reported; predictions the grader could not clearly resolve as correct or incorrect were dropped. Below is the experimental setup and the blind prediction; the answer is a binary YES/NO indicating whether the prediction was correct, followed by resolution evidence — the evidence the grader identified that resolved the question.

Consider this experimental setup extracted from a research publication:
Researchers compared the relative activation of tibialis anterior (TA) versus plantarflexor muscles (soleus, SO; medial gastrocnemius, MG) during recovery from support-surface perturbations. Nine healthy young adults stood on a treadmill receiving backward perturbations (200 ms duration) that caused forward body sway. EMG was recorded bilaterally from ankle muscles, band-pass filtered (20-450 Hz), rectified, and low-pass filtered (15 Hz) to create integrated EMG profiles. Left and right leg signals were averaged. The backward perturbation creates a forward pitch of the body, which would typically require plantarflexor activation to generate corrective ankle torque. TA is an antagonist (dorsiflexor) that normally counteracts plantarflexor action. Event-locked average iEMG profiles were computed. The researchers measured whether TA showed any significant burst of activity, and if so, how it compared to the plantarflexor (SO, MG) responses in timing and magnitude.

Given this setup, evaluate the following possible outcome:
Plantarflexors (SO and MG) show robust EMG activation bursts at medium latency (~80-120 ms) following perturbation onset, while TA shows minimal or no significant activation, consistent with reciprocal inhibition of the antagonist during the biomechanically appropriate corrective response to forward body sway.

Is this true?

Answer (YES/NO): NO